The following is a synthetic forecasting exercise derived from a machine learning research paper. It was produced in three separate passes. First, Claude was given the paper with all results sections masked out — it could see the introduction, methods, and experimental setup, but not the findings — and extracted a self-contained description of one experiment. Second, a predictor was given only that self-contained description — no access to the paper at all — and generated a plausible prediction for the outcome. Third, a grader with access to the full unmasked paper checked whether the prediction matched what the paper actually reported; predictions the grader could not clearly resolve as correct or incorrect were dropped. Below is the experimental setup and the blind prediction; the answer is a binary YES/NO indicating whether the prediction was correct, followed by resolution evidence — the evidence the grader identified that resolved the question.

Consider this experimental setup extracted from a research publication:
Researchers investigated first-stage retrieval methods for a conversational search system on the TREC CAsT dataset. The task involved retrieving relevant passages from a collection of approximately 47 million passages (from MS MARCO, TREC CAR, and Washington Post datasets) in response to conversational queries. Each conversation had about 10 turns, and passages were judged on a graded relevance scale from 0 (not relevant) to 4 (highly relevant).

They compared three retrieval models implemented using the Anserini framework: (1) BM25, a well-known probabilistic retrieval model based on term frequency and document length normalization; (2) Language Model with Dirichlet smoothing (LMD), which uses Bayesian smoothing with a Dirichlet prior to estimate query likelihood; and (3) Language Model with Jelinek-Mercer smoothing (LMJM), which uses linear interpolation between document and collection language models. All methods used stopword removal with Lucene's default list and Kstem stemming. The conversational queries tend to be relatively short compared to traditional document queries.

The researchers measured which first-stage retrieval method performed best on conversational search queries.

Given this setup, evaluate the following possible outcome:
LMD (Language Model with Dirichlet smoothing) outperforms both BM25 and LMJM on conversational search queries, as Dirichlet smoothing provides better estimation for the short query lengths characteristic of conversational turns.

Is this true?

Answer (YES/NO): YES